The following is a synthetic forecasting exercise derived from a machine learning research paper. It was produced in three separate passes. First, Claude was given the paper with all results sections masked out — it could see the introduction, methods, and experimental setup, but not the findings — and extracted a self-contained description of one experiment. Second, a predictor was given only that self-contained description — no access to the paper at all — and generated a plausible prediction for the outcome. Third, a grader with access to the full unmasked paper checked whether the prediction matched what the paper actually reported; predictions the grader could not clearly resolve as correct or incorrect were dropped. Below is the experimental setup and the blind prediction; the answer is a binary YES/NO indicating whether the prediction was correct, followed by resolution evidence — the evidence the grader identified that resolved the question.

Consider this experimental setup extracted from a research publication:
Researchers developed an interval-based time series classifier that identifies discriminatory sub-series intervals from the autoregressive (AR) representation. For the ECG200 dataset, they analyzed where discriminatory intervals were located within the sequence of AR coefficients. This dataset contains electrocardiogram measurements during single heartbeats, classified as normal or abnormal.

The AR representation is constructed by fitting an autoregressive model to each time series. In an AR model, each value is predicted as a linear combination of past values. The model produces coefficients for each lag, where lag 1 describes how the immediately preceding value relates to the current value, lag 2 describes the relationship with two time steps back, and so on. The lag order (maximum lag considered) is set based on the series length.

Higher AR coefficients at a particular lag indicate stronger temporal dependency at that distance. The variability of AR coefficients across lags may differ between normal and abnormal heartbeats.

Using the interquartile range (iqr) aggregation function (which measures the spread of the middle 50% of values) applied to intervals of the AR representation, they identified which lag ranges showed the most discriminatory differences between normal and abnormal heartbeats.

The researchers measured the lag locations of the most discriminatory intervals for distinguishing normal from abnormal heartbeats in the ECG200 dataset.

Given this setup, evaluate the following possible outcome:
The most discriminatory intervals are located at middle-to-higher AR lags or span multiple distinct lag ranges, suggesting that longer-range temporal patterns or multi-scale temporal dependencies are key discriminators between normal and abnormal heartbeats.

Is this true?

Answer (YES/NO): YES